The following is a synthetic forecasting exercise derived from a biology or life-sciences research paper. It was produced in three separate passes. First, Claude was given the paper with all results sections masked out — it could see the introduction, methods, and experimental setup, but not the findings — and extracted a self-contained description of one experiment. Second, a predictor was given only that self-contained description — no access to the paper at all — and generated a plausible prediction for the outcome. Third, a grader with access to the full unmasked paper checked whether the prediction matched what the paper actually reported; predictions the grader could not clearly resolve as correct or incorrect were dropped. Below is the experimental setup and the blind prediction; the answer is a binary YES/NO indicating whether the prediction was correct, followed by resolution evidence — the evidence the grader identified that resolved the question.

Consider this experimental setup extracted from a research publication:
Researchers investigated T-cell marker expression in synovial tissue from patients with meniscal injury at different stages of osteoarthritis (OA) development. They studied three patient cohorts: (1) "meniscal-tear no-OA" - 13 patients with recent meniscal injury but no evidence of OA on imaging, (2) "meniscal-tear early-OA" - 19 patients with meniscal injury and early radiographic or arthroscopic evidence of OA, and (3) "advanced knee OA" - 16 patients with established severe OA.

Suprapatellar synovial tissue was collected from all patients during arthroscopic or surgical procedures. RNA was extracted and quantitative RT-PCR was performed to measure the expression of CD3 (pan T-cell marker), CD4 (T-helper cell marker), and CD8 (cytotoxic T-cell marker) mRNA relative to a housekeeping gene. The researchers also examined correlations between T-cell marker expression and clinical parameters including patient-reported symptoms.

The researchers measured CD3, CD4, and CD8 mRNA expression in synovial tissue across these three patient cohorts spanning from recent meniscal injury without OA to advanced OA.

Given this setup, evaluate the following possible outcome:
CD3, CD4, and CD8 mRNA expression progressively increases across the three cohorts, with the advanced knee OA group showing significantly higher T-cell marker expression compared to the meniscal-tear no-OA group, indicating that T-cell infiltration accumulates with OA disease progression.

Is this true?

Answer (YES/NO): NO